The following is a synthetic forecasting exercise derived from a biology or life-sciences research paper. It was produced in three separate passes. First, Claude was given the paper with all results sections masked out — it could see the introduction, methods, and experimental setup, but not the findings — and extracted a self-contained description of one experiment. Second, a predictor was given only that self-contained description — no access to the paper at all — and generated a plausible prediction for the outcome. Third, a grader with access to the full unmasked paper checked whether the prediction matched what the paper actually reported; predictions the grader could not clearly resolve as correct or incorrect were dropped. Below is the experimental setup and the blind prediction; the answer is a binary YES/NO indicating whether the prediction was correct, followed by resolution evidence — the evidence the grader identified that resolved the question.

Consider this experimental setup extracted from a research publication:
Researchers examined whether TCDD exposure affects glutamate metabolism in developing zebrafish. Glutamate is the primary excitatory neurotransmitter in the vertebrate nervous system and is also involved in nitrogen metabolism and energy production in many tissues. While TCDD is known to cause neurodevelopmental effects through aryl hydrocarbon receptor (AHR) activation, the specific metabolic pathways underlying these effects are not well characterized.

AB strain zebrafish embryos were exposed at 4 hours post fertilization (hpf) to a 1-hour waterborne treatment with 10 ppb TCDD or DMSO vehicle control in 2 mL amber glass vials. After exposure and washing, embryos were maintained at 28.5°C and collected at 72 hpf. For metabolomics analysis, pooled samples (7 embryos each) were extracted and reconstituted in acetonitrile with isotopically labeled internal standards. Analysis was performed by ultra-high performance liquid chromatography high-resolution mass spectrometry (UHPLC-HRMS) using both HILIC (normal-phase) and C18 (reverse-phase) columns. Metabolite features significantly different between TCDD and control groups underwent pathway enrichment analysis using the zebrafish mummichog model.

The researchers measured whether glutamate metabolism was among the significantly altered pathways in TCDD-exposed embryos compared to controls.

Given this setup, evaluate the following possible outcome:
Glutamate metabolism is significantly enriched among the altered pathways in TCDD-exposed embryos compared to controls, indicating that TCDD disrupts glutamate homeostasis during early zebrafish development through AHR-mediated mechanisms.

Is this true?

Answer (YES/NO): YES